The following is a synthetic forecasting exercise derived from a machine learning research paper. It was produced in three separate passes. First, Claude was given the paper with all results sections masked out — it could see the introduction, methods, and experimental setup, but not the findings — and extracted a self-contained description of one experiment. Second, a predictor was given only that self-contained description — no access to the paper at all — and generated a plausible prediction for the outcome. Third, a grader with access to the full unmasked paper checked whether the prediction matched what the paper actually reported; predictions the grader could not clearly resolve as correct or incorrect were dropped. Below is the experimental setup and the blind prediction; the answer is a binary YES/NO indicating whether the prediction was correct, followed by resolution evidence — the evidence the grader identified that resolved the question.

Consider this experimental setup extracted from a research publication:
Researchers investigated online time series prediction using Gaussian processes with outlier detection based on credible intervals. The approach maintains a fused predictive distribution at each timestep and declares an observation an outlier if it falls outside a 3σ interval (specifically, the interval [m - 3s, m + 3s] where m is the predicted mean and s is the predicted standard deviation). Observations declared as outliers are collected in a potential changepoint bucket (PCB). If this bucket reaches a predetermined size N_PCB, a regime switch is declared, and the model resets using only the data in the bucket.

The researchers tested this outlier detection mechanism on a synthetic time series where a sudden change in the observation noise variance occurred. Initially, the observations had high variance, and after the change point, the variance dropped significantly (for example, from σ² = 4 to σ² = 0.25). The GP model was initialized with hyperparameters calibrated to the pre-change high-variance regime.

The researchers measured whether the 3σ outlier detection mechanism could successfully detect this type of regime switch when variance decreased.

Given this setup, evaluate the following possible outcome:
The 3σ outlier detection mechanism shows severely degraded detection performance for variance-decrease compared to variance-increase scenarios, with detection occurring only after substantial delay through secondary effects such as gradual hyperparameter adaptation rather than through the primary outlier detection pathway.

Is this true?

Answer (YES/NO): NO